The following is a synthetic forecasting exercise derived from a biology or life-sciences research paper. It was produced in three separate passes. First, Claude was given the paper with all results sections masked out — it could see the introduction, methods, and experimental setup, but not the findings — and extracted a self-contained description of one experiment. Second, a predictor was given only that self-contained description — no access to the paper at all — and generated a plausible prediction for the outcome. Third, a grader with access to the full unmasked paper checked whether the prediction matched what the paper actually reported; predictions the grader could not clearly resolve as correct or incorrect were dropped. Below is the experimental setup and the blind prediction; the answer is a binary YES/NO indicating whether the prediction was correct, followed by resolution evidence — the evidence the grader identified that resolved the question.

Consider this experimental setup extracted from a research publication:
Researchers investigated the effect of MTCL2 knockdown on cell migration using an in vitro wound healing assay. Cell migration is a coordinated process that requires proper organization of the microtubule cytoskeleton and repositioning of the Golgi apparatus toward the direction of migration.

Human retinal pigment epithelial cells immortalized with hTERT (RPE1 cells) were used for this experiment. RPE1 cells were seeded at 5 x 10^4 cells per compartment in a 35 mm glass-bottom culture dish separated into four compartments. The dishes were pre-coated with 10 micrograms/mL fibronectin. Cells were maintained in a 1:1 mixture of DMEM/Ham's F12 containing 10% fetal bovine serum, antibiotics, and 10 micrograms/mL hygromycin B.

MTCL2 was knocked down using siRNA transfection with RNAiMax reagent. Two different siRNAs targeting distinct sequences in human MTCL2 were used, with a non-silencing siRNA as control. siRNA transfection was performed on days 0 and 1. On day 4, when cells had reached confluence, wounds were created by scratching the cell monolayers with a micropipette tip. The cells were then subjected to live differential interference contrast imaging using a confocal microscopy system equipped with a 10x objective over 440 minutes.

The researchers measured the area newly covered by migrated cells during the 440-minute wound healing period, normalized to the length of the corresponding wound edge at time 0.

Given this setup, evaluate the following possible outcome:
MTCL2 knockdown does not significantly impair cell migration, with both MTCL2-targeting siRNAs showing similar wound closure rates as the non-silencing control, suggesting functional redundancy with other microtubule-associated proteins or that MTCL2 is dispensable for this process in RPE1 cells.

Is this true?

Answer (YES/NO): NO